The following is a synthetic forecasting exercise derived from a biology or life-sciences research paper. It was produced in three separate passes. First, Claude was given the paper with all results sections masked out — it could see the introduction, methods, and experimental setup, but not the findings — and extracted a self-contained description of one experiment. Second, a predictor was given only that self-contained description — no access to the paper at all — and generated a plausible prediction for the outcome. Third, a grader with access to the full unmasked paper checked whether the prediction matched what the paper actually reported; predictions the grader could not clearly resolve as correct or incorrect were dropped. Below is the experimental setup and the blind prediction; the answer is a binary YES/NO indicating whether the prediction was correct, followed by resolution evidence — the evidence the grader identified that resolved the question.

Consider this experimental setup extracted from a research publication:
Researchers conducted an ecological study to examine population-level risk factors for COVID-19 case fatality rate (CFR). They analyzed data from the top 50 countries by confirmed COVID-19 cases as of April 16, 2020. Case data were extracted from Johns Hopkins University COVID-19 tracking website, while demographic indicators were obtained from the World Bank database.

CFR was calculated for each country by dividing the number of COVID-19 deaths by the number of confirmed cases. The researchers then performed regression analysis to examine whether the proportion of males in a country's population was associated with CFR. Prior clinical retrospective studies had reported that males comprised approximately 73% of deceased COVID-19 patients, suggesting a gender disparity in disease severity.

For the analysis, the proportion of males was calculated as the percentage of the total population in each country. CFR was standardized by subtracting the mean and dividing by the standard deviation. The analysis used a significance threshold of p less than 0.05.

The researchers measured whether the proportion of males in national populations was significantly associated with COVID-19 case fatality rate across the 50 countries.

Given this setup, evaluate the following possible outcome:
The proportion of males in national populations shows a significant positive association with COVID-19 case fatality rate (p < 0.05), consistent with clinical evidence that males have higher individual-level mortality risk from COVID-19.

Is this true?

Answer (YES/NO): NO